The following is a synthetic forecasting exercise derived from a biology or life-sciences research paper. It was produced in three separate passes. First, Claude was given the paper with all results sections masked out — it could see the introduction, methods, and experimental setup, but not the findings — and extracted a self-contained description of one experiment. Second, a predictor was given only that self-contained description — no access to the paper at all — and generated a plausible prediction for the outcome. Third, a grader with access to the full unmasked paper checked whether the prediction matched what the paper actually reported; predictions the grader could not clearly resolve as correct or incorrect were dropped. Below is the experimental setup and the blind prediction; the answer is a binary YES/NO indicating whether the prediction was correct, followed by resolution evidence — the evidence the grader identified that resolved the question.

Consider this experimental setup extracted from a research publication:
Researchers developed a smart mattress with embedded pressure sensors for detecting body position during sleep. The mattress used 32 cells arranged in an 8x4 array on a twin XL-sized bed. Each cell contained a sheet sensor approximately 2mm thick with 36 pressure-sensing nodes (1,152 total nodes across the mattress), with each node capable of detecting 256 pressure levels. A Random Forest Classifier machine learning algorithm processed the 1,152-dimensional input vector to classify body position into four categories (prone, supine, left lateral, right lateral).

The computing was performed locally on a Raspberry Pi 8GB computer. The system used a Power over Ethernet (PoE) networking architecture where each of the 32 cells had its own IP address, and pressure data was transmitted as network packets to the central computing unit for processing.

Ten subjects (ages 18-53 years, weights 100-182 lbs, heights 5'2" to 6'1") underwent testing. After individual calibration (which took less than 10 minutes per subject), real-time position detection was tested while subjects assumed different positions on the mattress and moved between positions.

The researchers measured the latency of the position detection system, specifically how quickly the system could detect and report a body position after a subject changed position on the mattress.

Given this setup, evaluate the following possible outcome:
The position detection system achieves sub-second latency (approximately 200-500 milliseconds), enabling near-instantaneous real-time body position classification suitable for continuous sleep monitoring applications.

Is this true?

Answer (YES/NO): NO